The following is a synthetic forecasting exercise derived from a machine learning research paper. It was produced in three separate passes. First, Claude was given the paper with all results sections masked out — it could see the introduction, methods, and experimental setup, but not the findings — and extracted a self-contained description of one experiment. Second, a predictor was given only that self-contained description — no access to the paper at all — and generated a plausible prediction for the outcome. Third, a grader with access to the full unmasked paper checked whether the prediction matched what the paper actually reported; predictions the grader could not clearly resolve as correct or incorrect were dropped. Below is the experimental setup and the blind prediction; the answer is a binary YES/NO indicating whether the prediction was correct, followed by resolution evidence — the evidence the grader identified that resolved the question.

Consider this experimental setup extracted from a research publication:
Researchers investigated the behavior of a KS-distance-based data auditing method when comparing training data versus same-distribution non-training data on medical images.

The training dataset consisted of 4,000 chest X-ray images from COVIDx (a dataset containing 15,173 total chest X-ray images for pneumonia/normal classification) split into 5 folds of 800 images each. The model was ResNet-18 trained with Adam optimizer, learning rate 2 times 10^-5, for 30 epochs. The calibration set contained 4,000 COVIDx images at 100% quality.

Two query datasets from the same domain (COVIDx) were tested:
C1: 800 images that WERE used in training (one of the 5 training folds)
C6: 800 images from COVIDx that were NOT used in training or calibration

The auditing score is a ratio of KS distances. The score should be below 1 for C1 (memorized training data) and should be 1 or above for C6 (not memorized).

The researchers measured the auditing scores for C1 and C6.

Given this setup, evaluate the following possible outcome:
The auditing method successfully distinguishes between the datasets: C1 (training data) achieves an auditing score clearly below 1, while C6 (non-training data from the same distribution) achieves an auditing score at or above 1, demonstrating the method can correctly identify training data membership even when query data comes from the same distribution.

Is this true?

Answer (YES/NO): NO